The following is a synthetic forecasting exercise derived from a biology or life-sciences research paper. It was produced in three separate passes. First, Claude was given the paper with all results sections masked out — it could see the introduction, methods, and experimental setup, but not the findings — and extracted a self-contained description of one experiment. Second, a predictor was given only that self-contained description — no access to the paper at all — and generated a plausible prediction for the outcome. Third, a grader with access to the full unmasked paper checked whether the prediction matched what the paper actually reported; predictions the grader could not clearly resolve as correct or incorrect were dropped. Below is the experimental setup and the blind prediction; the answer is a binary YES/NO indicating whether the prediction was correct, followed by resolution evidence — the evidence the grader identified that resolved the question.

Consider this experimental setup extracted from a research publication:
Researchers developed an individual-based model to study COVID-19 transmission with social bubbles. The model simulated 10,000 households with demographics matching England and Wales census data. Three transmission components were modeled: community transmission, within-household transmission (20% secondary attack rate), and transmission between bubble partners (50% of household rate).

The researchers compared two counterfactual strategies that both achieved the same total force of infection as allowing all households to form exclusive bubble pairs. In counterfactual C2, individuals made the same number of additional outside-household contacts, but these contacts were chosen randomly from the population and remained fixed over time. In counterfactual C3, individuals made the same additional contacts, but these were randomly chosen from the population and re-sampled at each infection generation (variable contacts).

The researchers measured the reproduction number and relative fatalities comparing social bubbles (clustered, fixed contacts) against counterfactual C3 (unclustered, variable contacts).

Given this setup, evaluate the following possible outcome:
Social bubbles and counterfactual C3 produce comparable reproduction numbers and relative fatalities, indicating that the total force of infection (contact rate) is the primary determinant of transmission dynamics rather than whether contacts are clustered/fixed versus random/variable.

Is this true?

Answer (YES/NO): NO